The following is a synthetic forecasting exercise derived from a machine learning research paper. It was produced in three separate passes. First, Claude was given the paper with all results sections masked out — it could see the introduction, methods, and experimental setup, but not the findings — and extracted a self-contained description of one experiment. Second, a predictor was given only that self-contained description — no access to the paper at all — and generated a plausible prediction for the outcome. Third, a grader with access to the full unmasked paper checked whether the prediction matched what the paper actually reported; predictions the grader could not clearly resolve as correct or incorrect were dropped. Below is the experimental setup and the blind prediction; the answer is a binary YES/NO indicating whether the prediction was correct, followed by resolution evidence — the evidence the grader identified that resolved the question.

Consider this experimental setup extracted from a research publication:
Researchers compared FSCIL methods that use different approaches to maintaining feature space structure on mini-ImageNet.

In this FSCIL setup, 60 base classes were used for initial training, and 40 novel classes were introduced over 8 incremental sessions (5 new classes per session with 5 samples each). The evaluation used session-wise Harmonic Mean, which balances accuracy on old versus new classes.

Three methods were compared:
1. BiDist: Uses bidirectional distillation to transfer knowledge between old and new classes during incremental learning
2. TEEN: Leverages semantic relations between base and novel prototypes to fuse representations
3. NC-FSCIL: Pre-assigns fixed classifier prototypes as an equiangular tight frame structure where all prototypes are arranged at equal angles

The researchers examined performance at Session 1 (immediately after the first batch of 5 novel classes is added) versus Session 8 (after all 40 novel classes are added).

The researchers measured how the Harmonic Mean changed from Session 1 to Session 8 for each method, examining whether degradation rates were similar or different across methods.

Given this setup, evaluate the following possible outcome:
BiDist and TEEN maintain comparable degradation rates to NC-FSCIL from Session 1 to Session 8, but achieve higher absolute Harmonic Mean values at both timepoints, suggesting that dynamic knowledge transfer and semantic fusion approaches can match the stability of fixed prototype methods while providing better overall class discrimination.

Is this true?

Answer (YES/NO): NO